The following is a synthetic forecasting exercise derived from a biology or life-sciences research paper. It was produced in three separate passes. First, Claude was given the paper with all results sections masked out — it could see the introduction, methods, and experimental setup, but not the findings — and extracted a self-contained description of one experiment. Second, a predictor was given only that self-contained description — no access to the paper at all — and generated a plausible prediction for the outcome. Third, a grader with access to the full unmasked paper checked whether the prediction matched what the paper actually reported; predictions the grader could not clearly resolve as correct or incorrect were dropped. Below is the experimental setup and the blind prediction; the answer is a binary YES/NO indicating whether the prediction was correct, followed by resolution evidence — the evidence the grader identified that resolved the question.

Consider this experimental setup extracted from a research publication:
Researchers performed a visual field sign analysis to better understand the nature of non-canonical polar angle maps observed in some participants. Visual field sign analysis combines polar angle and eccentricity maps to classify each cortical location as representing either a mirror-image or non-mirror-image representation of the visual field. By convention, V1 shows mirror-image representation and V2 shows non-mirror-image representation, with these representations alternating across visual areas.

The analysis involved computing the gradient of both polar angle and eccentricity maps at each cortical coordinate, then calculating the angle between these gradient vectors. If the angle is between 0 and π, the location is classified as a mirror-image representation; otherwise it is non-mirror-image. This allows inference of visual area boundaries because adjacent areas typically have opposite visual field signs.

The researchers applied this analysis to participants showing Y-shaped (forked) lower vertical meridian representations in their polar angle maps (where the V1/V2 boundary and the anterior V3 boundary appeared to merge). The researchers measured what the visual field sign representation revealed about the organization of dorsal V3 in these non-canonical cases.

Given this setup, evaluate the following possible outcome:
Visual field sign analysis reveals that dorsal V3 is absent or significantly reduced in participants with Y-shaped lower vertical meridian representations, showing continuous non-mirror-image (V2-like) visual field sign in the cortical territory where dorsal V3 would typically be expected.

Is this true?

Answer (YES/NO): NO